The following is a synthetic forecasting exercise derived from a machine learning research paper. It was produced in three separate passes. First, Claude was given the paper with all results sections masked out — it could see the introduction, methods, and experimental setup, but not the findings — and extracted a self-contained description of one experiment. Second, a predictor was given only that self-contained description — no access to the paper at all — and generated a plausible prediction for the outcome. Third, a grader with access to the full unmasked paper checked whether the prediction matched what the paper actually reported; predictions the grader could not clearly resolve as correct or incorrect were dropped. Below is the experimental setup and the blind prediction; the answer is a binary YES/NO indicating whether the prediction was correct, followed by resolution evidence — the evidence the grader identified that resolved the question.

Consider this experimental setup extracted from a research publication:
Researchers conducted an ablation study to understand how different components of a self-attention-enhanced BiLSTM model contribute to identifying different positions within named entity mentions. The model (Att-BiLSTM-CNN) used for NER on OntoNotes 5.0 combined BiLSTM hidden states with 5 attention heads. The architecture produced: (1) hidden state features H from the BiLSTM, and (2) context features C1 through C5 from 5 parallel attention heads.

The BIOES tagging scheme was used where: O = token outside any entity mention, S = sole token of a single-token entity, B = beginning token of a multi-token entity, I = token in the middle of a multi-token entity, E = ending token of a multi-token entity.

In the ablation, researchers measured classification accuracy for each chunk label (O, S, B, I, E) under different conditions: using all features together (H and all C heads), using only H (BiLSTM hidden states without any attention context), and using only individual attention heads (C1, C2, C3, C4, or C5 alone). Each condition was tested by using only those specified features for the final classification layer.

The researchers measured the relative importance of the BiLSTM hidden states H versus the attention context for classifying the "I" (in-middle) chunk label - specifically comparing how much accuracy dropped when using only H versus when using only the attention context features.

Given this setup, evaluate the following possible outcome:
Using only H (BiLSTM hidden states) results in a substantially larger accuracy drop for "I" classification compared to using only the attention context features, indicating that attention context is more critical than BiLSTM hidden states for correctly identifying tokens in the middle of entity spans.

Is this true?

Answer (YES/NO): YES